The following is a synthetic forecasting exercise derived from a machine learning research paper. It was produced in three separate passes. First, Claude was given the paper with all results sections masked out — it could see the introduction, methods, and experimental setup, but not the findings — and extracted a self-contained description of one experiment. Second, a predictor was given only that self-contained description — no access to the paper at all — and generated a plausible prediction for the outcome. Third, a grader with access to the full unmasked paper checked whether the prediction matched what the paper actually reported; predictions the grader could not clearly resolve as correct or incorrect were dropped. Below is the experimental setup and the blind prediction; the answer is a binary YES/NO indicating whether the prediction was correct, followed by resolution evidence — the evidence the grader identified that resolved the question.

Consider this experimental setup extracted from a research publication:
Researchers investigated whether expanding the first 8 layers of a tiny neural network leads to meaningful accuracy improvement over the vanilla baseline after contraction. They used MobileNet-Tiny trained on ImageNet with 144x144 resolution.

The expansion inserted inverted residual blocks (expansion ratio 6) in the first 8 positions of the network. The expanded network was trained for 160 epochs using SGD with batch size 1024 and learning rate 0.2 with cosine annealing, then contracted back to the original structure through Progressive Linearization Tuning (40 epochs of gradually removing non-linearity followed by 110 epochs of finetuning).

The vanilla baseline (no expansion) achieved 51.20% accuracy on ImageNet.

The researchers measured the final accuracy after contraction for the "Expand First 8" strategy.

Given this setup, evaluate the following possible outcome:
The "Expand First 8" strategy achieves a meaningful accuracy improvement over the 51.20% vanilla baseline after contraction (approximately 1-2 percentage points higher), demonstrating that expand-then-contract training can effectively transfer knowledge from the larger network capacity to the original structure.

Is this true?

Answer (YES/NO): NO